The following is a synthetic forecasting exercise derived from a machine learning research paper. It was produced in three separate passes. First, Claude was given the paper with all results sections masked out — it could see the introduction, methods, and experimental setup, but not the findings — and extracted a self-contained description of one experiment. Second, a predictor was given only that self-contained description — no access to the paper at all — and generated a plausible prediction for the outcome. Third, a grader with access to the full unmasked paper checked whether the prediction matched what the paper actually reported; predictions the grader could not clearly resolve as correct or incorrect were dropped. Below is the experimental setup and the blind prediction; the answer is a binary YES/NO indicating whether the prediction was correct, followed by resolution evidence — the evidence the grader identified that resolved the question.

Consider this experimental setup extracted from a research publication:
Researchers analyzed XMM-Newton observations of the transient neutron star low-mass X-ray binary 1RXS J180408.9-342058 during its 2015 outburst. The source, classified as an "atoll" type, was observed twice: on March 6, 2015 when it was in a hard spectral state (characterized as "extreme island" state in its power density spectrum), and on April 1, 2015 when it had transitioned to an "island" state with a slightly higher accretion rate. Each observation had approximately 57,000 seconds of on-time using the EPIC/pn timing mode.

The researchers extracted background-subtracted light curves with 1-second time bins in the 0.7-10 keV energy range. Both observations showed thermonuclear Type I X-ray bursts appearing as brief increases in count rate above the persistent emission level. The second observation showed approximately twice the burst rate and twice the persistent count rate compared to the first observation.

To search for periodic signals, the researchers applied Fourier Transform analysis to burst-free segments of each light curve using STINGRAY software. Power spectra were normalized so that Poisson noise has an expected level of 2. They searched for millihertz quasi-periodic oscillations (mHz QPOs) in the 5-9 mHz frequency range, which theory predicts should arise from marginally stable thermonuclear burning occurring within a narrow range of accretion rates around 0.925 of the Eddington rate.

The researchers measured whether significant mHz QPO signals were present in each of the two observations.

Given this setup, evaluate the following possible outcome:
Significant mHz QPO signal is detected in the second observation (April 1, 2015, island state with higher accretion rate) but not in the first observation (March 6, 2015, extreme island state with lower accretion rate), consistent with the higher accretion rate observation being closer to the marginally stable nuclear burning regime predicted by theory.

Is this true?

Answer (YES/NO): NO